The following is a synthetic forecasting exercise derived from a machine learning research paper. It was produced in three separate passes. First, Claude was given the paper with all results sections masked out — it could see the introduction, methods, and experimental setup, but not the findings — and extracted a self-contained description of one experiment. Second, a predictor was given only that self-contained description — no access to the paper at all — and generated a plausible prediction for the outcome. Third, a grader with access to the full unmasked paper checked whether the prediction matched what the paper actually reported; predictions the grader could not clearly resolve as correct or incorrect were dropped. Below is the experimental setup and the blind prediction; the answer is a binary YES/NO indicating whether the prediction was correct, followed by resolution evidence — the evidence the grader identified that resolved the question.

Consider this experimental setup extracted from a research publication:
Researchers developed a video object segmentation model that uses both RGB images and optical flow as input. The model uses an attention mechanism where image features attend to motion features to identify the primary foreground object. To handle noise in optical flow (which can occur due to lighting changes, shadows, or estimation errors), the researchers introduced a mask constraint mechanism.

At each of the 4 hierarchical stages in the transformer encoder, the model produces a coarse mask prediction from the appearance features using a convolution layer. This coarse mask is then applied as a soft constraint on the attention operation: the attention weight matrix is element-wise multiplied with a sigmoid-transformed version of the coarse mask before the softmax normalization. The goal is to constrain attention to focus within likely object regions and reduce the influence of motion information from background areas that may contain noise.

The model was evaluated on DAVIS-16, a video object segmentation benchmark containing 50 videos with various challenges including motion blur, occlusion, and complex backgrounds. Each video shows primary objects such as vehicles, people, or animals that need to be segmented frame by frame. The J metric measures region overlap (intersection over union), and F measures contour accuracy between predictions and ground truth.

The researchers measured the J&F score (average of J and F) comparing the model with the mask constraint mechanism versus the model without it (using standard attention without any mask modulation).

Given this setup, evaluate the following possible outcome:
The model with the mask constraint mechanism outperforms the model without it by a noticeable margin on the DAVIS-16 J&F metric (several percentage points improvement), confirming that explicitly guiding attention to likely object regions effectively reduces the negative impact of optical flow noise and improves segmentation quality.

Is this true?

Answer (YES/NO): NO